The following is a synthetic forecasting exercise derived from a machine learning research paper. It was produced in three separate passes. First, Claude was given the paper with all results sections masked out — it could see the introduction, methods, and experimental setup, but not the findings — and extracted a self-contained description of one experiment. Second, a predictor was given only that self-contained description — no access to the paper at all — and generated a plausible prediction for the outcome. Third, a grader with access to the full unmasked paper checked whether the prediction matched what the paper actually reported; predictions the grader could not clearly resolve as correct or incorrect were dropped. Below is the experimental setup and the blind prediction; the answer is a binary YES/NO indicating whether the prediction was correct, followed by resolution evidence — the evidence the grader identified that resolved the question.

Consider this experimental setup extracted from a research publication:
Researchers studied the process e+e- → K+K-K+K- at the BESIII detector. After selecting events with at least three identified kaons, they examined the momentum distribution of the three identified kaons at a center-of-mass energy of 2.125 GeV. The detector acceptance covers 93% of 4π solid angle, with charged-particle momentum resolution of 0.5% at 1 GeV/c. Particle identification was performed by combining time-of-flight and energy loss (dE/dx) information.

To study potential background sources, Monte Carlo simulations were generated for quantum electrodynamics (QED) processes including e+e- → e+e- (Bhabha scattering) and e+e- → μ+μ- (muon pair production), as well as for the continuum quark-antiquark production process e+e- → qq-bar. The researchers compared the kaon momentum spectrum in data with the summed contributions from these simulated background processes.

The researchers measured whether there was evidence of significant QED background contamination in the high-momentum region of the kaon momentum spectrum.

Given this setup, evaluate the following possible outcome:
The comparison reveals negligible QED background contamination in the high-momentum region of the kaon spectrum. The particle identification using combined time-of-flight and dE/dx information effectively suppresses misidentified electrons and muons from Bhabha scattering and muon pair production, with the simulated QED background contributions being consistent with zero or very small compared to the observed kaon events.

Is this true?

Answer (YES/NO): NO